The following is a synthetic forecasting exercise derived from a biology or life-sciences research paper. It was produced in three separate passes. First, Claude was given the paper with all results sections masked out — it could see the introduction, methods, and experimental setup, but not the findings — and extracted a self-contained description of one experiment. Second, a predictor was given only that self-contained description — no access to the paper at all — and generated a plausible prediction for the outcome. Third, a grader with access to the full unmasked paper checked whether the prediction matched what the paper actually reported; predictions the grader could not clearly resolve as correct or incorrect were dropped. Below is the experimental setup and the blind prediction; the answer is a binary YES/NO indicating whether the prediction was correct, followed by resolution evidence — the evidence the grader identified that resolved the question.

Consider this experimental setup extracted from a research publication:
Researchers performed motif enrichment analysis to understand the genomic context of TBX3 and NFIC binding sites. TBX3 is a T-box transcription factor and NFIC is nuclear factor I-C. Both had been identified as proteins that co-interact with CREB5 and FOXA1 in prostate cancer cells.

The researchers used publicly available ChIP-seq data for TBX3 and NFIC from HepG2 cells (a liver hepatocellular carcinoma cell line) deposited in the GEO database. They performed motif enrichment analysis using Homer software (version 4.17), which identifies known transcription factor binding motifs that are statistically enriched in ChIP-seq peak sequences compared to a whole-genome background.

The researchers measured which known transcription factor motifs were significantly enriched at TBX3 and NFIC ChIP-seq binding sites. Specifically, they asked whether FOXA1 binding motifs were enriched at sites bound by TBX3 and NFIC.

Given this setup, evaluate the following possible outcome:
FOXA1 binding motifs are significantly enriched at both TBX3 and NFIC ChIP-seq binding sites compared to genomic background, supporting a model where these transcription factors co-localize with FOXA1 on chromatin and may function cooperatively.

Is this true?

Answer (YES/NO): YES